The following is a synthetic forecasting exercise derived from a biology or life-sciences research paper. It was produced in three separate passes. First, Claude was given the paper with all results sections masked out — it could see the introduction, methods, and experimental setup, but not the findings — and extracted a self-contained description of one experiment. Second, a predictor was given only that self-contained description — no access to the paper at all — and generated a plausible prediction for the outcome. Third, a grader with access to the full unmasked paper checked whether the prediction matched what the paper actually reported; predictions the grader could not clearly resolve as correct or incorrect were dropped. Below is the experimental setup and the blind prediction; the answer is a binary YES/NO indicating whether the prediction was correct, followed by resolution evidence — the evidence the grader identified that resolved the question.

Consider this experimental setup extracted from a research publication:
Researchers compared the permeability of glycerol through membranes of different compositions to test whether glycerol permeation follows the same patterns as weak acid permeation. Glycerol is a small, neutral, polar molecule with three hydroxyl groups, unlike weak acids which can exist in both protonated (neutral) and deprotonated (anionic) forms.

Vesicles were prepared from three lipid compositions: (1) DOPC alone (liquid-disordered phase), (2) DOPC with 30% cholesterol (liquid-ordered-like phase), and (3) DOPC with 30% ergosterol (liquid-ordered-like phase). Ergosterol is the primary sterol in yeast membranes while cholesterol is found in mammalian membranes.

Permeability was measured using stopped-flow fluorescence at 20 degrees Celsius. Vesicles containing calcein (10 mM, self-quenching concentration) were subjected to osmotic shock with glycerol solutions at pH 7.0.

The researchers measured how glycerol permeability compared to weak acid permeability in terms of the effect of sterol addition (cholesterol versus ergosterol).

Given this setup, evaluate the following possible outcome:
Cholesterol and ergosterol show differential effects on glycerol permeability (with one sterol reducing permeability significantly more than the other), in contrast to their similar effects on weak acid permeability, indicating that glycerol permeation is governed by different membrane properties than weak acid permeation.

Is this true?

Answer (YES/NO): NO